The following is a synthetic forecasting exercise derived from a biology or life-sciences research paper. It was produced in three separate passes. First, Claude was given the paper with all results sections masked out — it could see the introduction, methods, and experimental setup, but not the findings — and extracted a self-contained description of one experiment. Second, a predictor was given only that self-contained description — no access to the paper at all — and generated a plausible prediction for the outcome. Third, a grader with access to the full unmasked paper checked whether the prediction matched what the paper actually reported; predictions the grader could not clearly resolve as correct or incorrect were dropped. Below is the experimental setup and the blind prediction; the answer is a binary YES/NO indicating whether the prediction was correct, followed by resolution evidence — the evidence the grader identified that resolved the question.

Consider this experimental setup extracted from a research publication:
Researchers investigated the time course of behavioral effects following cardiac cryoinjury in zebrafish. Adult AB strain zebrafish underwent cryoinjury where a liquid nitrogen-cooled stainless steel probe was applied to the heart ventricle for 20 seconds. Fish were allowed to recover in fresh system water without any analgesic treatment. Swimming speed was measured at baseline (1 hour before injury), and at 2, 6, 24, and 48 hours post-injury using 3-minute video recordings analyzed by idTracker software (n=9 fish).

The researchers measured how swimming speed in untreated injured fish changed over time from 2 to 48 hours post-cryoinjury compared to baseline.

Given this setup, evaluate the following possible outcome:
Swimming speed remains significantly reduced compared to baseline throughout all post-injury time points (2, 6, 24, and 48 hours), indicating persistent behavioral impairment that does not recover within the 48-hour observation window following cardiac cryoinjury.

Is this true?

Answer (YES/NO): NO